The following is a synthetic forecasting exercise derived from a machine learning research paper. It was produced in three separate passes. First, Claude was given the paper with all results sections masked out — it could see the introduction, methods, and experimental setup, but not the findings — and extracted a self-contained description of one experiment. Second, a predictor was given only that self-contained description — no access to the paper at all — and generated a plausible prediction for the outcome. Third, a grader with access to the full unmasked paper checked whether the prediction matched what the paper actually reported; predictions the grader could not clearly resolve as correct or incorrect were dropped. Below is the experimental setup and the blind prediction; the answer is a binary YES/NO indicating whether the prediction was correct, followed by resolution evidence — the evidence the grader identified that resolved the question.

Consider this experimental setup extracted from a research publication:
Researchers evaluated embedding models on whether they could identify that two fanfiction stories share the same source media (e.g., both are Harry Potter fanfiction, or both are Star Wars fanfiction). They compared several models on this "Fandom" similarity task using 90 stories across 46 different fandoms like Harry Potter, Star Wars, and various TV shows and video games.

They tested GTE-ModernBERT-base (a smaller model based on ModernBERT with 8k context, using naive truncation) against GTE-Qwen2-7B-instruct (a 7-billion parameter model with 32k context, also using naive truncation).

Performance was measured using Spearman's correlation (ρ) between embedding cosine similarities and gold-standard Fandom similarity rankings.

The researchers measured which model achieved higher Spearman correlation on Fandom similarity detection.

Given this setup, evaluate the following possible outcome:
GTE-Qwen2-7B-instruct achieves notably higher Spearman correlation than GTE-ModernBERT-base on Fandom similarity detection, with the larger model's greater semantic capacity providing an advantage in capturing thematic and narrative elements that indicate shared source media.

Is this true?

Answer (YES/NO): NO